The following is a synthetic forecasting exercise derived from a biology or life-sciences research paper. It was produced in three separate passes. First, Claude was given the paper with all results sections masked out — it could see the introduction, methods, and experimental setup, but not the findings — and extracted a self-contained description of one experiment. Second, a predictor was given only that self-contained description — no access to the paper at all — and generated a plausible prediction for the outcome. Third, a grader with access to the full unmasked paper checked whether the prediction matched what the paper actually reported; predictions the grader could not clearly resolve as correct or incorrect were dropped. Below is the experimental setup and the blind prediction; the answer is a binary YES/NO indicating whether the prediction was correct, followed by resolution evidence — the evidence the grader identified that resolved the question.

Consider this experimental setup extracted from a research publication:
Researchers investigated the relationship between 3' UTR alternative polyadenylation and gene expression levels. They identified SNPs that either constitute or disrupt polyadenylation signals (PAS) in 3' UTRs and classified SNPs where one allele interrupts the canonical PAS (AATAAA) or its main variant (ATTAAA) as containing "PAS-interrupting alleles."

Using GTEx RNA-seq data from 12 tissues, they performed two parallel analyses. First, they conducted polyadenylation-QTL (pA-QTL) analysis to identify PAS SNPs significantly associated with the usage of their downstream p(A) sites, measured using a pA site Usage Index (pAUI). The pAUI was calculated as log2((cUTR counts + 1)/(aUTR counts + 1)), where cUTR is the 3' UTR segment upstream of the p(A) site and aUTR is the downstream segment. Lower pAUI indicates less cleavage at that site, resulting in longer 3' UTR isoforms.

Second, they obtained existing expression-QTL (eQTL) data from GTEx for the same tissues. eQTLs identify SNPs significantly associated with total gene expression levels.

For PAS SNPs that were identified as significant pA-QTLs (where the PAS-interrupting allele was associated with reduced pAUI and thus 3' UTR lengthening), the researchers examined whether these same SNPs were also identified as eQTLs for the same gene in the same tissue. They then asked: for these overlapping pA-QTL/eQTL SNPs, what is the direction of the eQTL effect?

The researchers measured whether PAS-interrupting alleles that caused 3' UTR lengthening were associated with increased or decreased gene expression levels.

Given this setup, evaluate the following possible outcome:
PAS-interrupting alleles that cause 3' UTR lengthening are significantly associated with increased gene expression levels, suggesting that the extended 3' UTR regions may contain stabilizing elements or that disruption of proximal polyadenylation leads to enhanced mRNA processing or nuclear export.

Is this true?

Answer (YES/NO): NO